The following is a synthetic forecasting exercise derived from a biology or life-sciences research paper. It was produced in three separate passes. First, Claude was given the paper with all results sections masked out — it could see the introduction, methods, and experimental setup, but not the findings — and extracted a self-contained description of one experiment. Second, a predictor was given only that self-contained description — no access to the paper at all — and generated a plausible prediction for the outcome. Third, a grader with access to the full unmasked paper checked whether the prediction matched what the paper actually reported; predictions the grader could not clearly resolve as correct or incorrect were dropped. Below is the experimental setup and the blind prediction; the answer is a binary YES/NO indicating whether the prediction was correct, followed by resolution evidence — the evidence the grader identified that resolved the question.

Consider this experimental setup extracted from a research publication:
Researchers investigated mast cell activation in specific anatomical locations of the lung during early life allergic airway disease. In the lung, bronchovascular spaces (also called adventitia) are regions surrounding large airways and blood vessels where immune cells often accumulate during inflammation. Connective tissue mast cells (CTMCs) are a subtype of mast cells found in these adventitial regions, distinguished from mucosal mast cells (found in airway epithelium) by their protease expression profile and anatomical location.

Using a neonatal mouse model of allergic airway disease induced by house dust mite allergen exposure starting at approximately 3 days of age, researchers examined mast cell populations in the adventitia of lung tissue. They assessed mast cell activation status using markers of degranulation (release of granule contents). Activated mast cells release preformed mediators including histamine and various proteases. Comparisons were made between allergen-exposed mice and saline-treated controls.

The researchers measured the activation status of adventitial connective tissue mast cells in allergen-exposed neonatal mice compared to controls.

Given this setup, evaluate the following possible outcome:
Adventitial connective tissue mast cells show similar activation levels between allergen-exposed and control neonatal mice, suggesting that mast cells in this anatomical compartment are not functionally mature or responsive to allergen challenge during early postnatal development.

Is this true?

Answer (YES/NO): NO